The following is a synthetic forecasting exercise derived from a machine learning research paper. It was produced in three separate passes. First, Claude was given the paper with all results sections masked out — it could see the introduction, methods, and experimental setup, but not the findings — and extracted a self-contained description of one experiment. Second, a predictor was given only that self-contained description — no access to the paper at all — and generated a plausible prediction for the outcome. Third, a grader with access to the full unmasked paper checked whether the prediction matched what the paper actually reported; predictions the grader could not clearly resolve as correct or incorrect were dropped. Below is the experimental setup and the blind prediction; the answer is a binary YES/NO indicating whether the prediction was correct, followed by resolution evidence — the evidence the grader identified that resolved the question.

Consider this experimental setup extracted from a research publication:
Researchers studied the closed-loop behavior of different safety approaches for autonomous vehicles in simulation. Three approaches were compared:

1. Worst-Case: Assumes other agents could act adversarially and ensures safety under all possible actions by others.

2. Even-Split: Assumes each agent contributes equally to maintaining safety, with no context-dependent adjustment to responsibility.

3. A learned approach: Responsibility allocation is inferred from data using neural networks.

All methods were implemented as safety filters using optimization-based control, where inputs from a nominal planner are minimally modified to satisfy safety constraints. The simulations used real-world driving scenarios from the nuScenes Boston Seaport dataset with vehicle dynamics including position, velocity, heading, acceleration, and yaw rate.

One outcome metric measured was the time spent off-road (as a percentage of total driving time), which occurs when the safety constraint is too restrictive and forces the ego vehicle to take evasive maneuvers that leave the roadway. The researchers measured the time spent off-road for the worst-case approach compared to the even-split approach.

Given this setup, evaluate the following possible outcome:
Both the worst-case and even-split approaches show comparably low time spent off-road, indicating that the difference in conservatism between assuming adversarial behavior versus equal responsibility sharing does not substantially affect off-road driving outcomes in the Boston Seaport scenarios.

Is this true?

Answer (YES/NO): NO